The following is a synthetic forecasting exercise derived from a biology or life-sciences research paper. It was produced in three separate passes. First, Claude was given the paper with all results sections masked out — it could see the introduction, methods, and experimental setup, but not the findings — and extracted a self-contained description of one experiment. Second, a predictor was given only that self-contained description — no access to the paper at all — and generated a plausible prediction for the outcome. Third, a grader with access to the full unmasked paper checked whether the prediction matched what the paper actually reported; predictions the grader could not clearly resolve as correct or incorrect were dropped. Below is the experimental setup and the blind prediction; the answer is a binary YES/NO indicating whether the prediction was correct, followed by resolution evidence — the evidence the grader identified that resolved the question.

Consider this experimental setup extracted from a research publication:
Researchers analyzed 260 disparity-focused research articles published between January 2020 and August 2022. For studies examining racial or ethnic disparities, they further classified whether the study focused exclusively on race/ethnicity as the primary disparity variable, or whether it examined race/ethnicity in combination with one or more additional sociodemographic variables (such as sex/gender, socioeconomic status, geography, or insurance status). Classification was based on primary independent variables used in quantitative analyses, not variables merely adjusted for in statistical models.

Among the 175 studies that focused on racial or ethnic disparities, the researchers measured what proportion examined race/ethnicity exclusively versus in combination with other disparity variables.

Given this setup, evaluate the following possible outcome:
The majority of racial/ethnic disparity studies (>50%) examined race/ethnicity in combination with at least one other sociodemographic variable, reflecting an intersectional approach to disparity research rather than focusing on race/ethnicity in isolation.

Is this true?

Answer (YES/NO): NO